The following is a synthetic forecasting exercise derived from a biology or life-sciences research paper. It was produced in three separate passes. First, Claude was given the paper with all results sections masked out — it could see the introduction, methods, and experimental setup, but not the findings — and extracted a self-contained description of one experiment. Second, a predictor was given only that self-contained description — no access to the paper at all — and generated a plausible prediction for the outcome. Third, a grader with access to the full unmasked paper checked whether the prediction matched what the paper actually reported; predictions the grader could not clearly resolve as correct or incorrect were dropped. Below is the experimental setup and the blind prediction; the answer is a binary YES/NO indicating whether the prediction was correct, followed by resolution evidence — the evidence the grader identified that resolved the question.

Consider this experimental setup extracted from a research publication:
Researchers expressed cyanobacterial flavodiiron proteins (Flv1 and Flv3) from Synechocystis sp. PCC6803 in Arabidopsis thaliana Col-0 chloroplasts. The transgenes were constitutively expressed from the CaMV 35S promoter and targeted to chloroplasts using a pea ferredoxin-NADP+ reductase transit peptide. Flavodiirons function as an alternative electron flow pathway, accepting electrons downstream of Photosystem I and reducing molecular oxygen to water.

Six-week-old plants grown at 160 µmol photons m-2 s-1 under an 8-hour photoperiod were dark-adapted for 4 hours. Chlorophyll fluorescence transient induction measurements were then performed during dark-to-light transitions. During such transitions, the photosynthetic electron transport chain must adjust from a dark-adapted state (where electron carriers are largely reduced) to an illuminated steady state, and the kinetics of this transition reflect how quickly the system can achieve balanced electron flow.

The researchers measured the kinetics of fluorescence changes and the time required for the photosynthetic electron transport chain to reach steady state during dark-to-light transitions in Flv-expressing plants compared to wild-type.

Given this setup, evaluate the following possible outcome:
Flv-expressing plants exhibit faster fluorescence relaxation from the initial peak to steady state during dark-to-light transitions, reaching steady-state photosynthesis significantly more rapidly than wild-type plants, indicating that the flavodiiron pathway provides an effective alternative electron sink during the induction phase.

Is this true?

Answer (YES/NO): YES